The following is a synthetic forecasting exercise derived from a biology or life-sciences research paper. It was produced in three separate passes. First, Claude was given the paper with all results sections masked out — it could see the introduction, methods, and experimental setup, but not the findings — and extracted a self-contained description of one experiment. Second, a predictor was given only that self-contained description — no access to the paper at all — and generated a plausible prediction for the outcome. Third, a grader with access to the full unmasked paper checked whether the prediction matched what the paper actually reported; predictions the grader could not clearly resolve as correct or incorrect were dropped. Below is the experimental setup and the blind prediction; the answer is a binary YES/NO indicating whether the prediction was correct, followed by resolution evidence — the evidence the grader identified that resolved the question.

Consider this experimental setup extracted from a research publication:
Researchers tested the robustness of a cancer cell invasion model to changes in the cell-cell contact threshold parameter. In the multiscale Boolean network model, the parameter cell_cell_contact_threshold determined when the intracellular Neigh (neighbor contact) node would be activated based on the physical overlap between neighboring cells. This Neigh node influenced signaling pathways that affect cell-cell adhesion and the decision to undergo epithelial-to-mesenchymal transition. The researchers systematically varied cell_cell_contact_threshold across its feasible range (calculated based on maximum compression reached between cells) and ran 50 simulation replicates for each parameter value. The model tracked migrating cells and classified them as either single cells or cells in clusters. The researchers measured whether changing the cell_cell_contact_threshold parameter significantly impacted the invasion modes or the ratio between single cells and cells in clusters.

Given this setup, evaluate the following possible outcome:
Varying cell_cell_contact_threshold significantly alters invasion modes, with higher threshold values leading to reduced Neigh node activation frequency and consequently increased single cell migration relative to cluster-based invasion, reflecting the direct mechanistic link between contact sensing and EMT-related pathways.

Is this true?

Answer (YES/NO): NO